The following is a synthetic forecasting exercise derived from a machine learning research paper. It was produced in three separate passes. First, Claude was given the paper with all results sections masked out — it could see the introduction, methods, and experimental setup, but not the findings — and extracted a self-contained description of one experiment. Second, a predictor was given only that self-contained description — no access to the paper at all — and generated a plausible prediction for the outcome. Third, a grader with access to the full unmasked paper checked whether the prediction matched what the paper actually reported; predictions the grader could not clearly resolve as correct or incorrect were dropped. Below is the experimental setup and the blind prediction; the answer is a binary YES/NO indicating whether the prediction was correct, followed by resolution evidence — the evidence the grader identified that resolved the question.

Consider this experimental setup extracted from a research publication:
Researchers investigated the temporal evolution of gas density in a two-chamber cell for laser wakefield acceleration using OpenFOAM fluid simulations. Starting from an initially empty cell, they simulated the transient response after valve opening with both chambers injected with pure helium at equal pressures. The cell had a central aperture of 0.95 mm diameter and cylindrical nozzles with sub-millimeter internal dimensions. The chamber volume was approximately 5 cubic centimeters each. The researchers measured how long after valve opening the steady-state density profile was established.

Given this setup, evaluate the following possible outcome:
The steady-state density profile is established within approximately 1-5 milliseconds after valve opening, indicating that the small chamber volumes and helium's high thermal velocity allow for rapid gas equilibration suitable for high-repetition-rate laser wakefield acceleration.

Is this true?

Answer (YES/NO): NO